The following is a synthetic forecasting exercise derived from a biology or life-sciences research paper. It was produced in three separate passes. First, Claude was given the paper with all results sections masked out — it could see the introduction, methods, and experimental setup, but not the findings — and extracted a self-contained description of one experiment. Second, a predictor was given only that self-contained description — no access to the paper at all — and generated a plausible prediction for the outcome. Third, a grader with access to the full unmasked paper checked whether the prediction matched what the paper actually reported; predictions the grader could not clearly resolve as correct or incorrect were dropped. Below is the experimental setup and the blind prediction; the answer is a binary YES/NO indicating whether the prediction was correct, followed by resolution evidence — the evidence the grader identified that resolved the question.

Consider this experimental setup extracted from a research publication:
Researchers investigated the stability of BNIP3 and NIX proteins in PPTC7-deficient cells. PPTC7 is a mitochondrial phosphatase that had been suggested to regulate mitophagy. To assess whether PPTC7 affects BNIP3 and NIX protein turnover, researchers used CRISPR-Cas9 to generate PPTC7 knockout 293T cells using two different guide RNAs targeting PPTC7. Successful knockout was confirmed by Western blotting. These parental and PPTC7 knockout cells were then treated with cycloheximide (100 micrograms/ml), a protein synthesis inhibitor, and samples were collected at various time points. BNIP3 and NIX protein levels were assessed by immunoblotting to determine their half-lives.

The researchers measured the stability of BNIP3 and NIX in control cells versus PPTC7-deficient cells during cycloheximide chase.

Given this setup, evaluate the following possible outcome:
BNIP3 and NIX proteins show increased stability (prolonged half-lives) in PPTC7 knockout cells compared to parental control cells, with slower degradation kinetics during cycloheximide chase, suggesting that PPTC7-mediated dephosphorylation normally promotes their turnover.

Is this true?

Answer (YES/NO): NO